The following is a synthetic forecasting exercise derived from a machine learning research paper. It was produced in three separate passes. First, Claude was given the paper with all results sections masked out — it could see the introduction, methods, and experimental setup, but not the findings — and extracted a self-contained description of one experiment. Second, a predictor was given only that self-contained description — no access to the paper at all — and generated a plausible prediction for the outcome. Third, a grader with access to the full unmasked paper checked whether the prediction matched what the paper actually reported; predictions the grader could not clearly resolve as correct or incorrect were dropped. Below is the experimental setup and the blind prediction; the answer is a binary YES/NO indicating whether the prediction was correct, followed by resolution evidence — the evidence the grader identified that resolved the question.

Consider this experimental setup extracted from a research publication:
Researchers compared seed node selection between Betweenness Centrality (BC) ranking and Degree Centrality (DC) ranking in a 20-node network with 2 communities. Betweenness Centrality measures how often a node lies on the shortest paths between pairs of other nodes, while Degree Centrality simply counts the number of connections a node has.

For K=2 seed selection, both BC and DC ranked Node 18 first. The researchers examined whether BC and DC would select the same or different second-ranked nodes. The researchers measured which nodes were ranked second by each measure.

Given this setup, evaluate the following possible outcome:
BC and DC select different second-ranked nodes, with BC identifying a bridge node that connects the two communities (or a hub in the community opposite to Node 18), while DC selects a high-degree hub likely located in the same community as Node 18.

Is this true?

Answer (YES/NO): YES